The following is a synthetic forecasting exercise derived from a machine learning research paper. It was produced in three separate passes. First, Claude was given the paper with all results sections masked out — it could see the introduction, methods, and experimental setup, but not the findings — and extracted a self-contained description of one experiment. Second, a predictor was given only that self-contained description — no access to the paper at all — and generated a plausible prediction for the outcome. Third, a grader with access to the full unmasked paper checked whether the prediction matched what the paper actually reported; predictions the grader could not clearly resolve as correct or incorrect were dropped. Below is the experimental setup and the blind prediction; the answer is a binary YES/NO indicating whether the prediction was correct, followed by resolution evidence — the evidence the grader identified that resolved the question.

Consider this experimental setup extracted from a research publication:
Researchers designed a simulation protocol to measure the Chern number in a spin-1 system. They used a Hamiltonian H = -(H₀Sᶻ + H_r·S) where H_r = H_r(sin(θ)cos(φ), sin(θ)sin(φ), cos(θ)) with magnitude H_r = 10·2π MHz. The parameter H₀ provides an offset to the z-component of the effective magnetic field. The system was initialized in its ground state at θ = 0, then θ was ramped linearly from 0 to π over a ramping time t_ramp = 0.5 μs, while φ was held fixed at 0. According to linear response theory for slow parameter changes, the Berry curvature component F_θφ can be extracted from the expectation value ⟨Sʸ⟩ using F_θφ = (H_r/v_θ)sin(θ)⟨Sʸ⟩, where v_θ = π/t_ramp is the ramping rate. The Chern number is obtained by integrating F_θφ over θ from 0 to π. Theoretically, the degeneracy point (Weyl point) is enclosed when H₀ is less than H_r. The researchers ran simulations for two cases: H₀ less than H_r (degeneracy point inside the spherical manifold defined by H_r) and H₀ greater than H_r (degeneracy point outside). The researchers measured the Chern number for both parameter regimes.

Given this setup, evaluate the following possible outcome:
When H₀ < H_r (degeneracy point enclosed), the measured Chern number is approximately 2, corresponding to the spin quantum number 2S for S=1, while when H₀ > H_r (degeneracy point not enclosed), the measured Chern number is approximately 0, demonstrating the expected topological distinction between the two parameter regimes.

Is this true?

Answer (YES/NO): YES